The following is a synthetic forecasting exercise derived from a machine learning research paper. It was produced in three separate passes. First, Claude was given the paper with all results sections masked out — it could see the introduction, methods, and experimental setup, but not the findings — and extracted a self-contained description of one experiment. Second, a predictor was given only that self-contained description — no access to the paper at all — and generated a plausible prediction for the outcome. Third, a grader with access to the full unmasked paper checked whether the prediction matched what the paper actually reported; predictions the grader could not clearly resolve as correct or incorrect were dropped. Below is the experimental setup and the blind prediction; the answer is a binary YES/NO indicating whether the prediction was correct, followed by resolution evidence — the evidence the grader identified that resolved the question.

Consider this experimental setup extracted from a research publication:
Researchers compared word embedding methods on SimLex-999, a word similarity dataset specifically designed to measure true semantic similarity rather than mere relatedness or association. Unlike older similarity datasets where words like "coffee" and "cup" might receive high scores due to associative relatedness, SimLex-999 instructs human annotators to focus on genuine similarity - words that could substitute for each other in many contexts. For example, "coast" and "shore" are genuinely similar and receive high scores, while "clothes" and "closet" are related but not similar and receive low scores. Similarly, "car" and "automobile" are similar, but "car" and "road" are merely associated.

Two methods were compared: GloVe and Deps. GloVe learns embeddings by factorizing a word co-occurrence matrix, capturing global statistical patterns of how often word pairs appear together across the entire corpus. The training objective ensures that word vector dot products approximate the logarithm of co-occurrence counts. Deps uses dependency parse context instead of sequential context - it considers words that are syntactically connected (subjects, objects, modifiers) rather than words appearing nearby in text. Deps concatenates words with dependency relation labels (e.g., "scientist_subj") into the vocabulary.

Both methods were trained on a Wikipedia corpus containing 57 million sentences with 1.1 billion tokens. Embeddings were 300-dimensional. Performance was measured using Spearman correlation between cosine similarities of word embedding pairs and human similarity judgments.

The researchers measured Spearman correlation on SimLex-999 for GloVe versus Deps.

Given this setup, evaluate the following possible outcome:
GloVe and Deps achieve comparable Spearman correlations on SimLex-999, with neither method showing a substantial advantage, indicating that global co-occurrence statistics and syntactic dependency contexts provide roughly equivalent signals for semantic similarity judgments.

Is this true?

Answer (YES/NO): NO